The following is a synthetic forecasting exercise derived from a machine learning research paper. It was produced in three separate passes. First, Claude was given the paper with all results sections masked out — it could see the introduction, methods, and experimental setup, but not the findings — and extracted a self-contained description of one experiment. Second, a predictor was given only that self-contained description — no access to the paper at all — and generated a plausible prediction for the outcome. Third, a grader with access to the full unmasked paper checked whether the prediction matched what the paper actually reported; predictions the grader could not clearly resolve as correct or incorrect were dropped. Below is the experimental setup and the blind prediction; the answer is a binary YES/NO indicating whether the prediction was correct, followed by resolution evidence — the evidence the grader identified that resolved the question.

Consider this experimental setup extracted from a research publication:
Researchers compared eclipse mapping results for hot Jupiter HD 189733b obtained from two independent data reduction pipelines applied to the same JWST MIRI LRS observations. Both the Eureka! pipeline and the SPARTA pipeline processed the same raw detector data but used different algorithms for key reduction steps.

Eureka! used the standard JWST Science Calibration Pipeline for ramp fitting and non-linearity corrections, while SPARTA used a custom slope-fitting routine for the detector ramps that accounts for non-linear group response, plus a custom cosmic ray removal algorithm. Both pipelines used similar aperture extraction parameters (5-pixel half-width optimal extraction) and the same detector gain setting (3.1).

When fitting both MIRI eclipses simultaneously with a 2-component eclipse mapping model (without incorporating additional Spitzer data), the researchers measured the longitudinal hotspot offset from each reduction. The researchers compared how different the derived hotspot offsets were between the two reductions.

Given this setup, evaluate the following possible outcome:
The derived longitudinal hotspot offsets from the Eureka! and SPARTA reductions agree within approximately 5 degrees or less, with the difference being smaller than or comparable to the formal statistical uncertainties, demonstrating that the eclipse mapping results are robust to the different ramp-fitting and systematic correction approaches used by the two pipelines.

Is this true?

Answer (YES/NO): NO